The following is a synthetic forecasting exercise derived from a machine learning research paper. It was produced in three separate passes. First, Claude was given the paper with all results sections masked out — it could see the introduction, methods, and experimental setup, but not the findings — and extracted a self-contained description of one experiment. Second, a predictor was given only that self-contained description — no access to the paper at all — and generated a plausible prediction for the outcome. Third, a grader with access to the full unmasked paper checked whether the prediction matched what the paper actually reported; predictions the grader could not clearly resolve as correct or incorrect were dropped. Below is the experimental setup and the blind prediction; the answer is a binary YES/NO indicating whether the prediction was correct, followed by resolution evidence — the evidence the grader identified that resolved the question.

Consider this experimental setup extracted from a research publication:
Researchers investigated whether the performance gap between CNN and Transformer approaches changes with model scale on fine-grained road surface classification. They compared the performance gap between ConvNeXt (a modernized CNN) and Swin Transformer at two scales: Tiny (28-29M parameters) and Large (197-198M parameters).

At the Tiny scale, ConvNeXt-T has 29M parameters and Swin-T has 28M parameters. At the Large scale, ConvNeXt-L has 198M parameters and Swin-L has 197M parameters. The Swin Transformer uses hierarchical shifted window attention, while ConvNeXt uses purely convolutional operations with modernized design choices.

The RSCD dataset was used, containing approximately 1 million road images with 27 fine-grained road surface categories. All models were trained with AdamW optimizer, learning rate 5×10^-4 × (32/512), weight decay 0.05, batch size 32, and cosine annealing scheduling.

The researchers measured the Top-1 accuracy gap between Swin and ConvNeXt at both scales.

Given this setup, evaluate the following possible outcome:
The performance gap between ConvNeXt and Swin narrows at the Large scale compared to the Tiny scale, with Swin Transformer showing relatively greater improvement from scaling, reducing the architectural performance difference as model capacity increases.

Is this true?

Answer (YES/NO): NO